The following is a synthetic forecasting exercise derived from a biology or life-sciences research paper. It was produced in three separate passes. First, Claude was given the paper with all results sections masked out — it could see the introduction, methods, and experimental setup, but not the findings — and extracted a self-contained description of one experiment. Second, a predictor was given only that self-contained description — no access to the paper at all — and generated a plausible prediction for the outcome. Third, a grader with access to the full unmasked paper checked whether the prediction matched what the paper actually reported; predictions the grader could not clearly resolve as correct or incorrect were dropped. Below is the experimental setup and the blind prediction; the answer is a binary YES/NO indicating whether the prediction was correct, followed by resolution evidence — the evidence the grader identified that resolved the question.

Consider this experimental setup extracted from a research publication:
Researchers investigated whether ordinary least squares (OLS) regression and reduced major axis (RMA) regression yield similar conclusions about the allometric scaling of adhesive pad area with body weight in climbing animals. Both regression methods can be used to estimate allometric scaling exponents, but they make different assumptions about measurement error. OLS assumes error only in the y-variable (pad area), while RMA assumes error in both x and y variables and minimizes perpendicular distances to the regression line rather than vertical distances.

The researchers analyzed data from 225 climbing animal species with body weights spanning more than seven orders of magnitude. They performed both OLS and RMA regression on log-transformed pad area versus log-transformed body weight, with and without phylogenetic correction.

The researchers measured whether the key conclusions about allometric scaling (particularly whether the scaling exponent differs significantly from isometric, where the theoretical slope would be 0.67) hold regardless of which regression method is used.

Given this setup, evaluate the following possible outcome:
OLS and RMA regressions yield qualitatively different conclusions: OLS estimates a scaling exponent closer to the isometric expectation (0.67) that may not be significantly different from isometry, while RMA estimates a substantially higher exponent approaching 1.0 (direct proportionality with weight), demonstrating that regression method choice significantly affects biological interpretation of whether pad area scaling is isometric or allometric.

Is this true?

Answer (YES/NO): NO